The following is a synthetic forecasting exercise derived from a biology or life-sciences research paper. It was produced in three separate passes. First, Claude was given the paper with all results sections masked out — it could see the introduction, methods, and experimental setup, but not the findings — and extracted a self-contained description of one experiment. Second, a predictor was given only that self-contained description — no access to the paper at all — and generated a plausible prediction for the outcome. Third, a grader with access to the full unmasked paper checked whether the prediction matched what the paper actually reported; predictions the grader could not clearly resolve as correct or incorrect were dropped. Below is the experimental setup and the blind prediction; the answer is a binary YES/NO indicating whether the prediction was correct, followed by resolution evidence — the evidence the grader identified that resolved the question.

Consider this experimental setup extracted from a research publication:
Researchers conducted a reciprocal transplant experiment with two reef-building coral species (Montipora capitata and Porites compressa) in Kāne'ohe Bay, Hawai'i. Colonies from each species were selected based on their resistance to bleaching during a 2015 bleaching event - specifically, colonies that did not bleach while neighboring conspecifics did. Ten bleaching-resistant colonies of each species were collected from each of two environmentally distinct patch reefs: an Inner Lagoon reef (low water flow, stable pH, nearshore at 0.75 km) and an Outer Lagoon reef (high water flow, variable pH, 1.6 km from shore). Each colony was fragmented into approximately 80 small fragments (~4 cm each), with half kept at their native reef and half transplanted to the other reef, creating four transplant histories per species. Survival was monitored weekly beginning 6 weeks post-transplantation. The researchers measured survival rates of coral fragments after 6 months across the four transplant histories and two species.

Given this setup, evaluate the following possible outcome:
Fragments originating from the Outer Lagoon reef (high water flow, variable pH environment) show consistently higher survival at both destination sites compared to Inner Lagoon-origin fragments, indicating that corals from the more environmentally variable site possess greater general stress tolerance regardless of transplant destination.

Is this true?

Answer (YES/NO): NO